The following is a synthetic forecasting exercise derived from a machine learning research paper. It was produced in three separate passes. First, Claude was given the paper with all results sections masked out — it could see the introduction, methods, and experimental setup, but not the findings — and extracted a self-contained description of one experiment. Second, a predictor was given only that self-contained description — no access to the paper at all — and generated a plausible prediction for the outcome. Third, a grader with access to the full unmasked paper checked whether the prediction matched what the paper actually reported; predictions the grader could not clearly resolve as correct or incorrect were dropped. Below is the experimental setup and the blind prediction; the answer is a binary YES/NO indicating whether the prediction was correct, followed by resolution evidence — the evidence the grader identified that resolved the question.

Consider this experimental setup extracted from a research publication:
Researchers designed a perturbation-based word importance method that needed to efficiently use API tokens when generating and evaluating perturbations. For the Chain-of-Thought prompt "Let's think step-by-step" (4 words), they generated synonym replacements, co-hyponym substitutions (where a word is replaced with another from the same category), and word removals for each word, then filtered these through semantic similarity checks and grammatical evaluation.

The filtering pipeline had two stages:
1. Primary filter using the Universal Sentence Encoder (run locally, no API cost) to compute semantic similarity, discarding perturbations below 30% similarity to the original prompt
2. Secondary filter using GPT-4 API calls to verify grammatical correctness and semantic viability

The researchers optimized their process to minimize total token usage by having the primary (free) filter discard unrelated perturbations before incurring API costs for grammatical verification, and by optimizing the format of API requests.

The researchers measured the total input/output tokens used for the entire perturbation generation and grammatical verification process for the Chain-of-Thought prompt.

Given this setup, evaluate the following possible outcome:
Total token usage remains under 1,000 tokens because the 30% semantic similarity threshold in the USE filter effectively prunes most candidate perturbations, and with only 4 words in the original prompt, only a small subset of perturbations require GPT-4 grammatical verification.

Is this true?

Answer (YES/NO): NO